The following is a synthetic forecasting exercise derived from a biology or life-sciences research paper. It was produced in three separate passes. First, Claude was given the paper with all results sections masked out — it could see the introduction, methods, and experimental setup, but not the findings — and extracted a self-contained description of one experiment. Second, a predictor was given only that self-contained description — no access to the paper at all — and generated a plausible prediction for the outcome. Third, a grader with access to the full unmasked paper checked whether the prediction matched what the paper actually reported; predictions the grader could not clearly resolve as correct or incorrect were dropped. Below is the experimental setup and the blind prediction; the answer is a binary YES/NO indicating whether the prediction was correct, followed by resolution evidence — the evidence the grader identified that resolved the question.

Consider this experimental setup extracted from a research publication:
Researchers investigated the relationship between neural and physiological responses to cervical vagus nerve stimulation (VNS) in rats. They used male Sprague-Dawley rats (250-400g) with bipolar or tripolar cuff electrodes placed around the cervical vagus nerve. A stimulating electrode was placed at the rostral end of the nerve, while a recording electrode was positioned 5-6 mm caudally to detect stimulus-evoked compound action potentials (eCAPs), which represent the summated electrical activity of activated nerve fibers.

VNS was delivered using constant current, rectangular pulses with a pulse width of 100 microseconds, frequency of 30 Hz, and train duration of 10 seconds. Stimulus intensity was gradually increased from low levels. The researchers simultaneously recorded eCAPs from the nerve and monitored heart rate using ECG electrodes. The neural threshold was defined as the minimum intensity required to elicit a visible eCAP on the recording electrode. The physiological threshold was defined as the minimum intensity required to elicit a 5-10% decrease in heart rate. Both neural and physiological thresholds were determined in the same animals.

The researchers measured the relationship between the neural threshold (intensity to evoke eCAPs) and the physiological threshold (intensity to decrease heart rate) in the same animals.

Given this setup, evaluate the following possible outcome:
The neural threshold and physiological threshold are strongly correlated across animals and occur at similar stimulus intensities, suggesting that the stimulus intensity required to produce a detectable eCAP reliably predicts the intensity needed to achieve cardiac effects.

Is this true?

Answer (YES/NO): NO